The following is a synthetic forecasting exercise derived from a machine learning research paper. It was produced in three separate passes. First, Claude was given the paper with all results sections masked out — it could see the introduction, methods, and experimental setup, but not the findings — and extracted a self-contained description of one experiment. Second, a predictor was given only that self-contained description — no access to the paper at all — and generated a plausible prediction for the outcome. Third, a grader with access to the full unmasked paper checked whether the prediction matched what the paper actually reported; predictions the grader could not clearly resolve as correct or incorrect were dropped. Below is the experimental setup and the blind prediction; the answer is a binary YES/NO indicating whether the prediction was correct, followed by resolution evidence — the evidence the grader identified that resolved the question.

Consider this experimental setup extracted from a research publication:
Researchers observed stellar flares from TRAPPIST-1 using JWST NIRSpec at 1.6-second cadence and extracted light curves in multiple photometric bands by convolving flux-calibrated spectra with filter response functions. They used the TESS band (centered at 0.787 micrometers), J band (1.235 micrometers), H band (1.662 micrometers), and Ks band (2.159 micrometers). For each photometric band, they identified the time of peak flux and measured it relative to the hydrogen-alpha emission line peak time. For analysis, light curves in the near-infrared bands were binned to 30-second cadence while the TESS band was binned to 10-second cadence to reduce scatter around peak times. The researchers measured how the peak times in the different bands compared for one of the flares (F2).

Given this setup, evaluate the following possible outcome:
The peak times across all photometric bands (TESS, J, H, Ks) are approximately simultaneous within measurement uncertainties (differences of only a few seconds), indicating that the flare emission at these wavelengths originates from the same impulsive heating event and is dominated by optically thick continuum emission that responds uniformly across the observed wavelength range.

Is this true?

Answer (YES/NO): NO